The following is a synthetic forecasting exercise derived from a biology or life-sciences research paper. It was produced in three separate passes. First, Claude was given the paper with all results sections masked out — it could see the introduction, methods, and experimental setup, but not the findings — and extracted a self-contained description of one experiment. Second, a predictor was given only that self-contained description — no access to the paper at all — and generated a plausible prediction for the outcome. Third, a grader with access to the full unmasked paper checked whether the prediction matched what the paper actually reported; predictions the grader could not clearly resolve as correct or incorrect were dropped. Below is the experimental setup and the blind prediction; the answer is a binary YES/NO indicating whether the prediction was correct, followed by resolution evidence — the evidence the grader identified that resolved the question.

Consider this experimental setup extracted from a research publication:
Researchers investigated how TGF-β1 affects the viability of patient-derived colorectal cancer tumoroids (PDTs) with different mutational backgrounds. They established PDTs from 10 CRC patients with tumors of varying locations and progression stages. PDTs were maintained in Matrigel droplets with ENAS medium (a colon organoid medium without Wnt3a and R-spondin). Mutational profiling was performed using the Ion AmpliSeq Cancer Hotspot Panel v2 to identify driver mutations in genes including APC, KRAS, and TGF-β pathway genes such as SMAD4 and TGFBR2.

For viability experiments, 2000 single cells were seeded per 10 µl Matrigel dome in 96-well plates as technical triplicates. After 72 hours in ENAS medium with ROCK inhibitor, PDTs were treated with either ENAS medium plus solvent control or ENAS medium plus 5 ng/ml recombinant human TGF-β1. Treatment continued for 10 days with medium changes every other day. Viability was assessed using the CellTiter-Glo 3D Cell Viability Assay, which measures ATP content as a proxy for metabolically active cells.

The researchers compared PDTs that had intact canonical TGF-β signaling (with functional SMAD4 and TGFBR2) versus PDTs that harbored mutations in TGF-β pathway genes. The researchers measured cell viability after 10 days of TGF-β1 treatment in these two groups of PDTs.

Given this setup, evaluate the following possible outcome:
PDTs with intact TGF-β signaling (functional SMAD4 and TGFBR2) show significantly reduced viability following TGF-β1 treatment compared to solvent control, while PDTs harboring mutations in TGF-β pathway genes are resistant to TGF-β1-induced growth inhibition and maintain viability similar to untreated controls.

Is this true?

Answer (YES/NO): NO